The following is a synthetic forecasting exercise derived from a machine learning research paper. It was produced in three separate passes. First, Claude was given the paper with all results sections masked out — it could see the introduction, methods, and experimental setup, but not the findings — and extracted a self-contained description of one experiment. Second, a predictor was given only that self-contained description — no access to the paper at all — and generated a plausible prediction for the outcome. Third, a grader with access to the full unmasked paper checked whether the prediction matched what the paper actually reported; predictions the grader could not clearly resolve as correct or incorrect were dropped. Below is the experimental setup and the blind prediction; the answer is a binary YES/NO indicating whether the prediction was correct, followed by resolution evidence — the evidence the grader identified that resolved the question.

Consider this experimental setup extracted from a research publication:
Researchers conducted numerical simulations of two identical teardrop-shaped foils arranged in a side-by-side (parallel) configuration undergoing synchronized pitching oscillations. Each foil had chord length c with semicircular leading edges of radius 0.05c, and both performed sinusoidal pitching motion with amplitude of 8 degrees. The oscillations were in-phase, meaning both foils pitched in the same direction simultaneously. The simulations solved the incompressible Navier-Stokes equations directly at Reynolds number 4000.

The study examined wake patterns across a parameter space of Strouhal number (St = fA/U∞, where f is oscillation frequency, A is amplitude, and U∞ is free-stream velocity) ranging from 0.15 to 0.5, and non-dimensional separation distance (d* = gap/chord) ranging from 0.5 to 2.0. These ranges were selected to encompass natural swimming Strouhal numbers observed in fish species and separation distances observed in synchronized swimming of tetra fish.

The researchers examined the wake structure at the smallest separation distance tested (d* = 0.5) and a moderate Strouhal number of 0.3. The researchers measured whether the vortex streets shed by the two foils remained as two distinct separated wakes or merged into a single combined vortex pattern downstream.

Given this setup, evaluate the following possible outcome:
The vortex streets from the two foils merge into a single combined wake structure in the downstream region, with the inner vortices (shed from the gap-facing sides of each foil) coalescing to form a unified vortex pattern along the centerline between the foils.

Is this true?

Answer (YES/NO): YES